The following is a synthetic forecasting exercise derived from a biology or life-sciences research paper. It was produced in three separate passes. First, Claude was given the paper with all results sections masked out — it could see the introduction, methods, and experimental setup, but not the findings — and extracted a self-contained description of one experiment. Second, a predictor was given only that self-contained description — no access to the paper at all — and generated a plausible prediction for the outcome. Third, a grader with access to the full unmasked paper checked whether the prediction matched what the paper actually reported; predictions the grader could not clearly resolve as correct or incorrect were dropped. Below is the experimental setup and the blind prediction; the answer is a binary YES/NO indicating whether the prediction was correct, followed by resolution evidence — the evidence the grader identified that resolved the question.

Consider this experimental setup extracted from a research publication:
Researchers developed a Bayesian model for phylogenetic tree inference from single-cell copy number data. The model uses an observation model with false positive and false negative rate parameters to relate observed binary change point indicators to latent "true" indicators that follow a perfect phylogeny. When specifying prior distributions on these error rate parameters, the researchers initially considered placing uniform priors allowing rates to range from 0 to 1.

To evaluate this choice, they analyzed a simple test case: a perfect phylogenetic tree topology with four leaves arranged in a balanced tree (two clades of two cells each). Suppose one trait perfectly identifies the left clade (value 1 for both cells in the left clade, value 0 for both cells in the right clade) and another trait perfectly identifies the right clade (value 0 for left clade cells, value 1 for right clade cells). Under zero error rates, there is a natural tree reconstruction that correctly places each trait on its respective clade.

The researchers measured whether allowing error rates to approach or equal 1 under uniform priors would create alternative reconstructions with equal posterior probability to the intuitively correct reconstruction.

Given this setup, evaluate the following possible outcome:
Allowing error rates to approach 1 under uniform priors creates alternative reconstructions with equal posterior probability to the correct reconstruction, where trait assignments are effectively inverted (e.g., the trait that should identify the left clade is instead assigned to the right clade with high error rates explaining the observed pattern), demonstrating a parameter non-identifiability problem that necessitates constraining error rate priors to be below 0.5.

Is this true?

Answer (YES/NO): YES